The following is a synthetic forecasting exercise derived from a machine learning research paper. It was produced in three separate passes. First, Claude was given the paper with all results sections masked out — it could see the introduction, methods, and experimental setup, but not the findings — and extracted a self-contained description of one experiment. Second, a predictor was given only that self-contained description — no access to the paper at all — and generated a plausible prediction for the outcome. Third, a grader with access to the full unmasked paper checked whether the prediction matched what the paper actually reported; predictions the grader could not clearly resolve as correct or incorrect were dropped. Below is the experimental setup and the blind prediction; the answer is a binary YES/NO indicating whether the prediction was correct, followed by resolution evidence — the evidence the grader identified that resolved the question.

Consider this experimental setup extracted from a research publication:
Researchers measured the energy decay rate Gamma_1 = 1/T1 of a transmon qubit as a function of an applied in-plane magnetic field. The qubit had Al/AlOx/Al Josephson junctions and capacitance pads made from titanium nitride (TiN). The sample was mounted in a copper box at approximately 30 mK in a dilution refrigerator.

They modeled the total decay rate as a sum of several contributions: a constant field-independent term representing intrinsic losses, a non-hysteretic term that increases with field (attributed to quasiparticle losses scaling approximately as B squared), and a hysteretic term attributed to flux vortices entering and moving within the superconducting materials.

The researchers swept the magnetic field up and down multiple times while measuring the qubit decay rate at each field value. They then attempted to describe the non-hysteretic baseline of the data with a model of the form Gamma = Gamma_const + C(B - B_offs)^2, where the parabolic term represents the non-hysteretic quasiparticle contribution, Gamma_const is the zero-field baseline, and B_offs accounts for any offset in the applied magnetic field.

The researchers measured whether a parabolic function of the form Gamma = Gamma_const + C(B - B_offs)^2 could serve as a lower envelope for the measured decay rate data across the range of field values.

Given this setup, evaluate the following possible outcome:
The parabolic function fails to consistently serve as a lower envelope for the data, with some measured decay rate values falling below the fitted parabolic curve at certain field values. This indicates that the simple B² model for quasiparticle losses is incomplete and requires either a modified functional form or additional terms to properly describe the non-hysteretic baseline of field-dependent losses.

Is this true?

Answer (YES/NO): NO